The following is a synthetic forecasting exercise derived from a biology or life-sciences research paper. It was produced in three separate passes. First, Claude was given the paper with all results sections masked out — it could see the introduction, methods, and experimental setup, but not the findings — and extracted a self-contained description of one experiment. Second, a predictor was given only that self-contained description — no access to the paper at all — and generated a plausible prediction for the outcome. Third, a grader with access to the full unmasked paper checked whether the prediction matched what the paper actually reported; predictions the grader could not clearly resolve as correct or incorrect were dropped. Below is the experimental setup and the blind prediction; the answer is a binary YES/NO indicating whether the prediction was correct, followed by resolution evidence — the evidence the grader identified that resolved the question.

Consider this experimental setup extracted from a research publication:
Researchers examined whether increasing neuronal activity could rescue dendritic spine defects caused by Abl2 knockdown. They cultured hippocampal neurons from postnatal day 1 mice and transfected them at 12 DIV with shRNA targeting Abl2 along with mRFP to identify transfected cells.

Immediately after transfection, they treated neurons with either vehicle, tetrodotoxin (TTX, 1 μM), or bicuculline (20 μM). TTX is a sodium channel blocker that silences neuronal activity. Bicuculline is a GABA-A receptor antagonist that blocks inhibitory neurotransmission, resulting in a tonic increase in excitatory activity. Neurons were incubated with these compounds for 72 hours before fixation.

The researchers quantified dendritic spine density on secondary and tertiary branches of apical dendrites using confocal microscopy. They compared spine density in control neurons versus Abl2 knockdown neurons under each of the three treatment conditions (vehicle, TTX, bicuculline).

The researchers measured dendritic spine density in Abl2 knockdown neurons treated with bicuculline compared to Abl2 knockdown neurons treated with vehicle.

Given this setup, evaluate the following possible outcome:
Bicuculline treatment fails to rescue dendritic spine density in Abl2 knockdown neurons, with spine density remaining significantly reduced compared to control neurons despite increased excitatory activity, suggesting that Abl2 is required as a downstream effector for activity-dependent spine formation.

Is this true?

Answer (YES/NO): NO